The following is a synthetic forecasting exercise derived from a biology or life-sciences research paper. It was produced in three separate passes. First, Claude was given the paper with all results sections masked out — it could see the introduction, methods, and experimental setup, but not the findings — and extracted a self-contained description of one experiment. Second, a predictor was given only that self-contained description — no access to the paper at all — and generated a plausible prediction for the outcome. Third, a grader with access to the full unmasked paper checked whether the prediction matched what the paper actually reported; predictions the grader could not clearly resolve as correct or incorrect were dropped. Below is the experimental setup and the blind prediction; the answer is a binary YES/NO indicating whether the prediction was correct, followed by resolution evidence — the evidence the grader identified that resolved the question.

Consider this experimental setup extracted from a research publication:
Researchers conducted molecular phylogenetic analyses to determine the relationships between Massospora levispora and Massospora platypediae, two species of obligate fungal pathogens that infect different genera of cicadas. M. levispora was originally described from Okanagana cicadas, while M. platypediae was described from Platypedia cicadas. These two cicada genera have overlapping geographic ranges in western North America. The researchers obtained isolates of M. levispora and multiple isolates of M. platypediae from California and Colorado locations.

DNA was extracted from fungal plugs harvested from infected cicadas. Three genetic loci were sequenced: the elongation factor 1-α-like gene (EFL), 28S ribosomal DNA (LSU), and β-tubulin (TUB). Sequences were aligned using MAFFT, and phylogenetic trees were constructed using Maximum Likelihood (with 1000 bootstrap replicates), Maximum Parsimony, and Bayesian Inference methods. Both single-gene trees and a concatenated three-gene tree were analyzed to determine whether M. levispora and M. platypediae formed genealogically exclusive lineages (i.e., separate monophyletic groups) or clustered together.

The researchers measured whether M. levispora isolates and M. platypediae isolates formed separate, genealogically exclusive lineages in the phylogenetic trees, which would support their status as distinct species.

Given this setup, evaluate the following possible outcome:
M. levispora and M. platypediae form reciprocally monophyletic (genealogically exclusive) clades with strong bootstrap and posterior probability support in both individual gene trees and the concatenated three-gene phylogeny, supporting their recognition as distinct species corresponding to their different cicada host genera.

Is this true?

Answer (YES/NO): NO